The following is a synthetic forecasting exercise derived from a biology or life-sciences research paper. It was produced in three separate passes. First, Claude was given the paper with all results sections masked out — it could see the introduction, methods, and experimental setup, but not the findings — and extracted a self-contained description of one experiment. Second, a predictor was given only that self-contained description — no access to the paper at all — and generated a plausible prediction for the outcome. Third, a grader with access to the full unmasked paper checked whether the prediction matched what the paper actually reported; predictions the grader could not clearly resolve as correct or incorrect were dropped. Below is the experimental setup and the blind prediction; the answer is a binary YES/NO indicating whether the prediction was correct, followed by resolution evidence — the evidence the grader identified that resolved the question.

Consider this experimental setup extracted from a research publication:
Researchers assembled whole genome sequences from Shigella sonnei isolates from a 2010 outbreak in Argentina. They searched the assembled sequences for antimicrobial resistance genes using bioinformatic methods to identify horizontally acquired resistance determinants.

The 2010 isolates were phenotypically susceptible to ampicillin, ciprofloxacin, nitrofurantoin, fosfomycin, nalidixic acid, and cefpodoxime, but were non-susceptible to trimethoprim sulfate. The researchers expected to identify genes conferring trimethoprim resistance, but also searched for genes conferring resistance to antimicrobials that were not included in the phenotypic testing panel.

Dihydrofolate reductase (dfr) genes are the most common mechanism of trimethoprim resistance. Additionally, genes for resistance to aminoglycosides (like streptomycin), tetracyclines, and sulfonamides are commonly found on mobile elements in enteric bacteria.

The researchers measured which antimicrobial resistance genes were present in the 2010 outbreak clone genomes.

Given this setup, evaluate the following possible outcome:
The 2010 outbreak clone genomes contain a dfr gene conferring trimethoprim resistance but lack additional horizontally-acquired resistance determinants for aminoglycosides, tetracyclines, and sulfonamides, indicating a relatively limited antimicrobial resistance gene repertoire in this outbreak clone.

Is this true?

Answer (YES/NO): NO